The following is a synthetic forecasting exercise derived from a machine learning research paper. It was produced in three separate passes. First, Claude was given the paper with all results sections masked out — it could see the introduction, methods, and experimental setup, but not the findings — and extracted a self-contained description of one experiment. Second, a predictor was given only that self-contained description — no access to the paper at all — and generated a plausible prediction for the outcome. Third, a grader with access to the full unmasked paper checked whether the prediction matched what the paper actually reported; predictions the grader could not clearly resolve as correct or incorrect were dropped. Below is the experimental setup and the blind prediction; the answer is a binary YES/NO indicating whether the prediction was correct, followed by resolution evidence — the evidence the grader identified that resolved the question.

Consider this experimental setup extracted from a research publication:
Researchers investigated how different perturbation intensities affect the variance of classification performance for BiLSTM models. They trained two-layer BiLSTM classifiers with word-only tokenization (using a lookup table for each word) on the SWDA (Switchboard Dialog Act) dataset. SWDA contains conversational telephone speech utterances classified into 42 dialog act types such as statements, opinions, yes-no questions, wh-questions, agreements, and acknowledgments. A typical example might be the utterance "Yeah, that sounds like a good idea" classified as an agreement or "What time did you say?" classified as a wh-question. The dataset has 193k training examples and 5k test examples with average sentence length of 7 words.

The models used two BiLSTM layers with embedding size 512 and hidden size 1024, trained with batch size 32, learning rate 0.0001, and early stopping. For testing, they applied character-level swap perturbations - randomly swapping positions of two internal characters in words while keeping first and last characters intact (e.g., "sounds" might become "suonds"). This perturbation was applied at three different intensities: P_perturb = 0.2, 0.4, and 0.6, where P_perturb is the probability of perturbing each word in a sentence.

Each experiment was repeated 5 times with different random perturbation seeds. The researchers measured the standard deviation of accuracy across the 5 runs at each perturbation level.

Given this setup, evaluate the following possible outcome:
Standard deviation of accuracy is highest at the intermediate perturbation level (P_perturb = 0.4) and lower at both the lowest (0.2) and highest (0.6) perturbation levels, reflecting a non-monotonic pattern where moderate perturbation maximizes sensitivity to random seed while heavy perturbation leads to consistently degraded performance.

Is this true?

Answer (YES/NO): NO